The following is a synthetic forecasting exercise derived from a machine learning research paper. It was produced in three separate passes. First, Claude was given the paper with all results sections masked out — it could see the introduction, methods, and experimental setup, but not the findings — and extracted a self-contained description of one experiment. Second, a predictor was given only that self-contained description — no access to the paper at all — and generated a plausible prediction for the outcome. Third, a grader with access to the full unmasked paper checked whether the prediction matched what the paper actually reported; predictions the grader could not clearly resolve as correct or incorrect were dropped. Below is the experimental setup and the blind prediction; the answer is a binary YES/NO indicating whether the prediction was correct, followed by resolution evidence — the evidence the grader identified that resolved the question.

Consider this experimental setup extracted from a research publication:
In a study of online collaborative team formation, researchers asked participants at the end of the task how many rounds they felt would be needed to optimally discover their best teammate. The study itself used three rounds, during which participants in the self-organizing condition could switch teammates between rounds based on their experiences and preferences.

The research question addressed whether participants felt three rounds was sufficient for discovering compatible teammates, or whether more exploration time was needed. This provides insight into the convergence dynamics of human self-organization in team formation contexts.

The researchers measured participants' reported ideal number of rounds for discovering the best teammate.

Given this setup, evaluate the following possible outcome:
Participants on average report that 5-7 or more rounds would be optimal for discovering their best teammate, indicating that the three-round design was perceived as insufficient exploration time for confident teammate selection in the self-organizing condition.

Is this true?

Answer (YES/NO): NO